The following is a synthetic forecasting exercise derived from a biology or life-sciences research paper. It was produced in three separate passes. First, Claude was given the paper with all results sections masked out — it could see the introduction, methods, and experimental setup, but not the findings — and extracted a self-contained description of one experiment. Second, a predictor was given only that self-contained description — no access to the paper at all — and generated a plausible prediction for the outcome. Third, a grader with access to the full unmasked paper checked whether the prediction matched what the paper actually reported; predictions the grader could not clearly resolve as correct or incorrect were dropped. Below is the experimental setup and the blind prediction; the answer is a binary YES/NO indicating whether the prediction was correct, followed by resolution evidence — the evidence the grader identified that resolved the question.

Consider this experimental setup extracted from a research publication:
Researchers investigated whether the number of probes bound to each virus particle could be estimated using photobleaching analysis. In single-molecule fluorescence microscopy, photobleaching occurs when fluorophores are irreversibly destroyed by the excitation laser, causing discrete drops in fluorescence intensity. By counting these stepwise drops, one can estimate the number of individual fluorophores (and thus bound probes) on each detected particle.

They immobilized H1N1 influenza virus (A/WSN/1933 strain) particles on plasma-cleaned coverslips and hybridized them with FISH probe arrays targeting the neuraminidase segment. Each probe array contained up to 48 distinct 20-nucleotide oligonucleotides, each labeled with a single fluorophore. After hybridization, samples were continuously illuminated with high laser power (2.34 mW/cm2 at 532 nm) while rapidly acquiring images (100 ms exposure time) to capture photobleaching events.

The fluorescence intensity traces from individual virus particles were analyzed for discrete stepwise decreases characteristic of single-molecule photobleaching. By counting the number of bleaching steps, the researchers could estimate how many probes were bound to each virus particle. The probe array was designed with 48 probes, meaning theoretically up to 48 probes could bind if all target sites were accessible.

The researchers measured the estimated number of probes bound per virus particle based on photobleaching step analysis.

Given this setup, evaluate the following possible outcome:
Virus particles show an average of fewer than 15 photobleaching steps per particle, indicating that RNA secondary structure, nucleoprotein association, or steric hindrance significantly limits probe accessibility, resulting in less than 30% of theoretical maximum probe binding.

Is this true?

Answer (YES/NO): NO